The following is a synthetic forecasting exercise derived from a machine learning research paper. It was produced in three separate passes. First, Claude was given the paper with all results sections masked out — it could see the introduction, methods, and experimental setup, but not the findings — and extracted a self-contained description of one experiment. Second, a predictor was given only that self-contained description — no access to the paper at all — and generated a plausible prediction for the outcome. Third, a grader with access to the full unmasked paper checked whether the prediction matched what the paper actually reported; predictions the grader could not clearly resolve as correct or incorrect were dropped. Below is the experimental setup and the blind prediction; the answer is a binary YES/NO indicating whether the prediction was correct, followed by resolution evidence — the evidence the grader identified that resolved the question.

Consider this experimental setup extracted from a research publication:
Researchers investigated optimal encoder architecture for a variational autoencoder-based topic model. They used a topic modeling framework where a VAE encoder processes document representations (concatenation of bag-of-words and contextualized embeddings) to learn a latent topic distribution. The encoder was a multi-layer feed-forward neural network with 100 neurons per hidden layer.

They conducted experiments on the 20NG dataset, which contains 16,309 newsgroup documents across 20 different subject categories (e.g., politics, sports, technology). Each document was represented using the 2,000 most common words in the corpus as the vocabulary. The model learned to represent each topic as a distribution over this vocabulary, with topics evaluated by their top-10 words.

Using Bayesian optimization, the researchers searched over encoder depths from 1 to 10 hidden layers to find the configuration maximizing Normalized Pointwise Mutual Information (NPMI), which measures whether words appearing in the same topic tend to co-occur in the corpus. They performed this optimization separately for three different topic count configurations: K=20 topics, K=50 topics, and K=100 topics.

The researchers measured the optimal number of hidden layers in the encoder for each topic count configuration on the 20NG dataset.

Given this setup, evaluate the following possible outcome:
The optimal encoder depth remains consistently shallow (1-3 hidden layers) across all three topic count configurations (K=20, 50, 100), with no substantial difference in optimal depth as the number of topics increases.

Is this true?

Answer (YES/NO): NO